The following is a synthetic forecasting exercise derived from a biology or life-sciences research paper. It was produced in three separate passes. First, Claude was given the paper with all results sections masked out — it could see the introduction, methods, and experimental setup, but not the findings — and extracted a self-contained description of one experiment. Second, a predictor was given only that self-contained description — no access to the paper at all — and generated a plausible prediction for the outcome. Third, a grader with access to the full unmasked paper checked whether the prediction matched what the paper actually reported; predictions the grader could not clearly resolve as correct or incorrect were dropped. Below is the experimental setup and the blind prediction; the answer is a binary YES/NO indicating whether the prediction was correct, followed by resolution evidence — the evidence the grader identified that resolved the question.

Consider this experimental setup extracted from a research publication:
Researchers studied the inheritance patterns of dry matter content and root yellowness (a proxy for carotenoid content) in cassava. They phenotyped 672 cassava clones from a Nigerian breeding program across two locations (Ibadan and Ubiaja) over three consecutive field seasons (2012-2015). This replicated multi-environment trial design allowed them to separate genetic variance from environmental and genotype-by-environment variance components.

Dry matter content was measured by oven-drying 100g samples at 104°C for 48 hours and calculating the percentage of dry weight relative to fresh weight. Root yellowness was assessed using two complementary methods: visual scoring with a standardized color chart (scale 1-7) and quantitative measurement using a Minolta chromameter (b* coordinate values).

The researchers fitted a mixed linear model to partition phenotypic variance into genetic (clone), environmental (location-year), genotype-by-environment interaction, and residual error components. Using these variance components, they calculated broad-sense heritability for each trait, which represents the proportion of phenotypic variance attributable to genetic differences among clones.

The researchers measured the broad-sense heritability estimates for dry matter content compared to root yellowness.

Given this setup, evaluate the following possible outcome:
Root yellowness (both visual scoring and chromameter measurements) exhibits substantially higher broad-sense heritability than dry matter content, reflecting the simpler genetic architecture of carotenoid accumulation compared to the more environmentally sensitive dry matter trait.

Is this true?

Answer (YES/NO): YES